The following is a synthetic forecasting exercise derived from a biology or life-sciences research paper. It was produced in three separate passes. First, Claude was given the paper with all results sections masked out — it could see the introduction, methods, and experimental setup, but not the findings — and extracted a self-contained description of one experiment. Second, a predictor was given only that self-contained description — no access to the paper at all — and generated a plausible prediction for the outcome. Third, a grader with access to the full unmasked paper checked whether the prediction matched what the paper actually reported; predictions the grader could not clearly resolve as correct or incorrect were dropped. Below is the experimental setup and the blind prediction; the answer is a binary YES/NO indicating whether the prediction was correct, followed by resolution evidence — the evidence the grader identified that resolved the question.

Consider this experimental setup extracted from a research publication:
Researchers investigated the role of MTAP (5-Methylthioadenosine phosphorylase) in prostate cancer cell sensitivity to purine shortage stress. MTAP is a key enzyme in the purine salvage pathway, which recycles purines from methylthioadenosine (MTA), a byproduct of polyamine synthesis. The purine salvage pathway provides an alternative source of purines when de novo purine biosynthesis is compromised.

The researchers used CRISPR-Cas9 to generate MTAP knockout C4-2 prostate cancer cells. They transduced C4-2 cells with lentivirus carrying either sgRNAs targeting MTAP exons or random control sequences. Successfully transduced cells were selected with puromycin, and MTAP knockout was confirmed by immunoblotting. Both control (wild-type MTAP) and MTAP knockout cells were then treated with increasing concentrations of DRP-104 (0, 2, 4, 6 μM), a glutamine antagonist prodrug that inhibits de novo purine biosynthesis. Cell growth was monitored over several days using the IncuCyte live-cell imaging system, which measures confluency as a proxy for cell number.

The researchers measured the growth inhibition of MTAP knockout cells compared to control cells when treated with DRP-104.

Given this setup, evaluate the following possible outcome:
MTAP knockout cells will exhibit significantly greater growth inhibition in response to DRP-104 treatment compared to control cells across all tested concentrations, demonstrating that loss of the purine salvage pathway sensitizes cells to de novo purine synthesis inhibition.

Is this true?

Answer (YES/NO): YES